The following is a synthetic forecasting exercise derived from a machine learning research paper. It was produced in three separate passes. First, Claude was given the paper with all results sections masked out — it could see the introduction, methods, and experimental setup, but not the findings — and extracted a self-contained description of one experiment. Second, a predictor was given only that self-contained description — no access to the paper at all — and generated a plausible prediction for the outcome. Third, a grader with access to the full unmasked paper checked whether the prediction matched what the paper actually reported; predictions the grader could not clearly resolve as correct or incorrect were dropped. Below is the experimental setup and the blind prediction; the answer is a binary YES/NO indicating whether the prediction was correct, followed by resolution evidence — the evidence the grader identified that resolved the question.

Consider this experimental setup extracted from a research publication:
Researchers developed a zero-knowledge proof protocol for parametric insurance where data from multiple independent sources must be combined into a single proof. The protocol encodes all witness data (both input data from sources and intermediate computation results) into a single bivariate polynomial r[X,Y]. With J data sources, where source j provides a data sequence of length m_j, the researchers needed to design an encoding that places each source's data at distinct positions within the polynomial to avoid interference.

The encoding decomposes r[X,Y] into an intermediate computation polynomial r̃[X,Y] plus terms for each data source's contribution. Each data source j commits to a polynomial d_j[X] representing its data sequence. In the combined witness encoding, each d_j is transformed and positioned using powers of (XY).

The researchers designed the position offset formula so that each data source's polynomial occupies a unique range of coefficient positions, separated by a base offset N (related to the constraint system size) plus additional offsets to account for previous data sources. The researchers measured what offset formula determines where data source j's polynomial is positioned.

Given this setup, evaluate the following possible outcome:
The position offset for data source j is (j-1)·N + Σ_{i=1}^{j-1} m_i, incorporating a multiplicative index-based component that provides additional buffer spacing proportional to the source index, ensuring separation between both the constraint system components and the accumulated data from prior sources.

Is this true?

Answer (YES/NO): NO